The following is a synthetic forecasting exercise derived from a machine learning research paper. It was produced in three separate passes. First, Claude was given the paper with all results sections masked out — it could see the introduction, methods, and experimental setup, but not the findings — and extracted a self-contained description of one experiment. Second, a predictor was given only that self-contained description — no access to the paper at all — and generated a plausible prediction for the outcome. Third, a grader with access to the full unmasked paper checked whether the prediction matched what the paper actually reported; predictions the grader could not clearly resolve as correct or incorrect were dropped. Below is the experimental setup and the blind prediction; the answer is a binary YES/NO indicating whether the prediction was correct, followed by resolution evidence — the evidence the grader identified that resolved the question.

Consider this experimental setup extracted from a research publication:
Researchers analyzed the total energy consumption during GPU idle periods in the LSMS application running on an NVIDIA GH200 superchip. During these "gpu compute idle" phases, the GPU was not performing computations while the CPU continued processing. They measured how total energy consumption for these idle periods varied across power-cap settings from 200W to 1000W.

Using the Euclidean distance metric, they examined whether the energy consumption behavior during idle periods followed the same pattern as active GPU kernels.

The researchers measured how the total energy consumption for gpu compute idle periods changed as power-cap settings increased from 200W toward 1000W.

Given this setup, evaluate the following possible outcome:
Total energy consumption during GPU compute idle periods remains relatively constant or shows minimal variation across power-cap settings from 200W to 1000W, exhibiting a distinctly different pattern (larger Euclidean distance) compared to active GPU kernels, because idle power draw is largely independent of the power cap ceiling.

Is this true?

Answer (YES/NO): NO